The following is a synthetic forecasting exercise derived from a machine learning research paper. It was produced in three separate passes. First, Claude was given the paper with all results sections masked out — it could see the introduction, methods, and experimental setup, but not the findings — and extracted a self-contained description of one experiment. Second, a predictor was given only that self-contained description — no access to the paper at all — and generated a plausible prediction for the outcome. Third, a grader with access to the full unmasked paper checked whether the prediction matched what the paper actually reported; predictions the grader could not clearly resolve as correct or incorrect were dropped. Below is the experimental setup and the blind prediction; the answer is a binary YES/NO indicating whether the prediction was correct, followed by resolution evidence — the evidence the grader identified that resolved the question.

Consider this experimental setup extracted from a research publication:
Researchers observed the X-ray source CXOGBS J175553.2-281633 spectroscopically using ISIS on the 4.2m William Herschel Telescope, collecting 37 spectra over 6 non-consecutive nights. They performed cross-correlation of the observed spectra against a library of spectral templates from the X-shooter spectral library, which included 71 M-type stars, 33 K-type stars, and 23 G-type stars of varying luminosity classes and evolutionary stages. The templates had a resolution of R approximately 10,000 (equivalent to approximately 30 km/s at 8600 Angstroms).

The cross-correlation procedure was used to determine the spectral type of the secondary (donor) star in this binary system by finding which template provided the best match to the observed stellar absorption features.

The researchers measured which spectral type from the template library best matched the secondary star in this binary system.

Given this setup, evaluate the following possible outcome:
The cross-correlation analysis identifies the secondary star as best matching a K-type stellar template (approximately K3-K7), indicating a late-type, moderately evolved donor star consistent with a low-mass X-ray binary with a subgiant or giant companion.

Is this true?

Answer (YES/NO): NO